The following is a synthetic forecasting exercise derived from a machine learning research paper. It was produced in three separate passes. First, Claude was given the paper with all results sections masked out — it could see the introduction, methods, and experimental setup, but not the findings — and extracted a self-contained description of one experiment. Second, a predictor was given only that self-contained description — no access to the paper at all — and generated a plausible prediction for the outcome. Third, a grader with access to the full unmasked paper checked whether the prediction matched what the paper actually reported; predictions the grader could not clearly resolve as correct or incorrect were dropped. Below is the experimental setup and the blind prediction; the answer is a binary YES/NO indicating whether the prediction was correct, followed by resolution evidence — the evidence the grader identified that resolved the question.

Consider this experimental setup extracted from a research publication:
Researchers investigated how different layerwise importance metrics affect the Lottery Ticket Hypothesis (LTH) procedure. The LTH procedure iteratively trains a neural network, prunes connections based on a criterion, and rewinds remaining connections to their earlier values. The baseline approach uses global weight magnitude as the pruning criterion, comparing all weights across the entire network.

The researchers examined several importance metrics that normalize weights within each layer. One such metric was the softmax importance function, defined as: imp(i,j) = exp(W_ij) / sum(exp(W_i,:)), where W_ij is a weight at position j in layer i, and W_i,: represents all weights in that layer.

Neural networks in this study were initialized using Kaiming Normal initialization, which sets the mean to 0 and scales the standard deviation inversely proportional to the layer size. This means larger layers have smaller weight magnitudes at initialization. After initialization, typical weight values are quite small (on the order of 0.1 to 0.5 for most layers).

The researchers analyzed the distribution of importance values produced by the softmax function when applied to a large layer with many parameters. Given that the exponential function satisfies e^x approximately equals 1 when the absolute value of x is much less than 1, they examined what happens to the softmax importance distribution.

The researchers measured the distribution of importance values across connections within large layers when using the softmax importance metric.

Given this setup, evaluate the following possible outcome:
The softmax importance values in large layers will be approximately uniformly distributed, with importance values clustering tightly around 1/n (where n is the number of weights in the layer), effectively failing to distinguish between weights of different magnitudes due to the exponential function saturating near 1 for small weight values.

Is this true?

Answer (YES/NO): YES